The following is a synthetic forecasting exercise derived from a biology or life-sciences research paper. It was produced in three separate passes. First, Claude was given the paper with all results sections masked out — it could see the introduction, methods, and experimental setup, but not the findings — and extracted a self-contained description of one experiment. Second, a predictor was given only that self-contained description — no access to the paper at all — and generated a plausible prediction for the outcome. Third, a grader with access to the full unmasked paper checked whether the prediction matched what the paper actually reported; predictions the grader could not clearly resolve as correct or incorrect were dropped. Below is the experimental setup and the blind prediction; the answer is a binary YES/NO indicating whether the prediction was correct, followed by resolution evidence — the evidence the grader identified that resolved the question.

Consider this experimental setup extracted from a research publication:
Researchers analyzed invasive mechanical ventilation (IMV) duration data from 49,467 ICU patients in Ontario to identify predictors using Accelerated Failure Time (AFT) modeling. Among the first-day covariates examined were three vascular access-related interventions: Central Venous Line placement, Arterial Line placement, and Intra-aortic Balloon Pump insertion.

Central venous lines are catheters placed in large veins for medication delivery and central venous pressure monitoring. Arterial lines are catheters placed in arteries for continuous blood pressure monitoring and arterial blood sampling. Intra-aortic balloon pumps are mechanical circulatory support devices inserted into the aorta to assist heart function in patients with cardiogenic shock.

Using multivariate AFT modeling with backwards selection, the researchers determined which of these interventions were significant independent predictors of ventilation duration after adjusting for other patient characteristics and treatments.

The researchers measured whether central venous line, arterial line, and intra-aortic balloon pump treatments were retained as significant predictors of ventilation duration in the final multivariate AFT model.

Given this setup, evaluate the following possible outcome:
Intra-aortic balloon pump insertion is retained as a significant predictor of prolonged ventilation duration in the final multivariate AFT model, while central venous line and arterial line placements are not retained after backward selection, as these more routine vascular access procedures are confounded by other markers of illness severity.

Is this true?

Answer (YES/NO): NO